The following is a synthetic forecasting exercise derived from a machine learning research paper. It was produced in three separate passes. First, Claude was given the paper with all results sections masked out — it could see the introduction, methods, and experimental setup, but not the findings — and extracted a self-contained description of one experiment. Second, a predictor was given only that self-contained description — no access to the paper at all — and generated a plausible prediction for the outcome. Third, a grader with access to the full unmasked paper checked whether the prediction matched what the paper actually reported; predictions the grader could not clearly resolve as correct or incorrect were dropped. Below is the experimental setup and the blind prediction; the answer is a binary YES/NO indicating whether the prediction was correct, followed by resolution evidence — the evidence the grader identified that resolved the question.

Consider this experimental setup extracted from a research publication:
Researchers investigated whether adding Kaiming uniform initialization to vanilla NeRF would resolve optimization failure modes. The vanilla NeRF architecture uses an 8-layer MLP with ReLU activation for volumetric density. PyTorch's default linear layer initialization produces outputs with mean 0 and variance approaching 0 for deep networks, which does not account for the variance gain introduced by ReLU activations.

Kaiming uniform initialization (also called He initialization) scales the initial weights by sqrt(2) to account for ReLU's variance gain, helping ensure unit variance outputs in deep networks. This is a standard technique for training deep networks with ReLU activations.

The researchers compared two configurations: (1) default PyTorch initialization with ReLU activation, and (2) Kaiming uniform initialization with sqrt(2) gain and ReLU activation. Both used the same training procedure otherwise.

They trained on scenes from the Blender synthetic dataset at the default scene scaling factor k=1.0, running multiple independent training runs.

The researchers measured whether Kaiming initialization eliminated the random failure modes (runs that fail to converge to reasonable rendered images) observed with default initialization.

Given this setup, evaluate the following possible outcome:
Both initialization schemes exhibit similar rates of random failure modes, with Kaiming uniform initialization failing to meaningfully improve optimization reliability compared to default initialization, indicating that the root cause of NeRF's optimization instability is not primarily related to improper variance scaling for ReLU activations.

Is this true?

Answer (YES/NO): YES